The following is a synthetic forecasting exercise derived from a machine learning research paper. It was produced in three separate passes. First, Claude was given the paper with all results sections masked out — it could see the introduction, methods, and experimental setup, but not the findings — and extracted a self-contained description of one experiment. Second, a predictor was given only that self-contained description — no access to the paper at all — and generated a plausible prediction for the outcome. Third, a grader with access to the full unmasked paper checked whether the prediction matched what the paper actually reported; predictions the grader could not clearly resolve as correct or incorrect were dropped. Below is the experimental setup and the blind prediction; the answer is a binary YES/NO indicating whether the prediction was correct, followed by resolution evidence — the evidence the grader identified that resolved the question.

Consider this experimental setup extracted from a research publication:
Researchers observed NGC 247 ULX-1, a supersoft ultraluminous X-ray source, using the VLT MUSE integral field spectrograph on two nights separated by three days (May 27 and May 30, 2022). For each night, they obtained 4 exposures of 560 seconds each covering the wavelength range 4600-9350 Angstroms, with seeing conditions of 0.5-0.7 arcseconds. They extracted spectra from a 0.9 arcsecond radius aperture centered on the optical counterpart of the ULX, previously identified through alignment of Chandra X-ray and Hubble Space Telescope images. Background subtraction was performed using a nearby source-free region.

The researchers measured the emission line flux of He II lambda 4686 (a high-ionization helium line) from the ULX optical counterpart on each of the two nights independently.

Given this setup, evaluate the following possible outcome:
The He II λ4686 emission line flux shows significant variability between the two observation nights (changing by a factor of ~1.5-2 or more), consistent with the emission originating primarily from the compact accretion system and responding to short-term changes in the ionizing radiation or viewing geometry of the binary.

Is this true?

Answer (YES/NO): YES